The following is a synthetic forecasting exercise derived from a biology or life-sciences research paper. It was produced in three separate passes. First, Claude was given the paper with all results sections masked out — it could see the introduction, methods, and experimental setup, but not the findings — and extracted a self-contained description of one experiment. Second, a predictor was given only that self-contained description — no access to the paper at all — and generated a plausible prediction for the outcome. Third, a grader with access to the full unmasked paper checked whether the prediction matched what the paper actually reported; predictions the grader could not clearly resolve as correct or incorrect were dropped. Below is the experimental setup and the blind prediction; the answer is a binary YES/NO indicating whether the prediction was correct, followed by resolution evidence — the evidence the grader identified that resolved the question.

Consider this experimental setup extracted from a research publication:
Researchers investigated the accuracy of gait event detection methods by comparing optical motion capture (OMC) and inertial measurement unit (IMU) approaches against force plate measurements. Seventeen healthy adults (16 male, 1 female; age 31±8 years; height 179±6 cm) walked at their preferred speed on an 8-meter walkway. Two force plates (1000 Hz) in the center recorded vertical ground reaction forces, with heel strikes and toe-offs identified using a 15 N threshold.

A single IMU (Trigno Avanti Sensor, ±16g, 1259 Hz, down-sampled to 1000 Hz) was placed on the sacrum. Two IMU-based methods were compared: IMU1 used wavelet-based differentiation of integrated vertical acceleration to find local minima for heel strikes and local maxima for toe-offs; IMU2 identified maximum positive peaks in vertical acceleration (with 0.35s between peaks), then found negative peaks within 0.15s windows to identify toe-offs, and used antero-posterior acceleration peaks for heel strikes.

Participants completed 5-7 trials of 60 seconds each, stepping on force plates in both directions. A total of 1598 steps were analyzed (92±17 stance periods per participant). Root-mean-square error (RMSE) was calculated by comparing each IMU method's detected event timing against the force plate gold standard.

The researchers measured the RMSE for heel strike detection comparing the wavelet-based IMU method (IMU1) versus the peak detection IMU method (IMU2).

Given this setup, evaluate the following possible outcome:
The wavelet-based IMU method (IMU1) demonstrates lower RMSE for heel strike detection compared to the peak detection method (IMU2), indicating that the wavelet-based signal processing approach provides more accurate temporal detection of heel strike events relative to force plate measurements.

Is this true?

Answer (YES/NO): YES